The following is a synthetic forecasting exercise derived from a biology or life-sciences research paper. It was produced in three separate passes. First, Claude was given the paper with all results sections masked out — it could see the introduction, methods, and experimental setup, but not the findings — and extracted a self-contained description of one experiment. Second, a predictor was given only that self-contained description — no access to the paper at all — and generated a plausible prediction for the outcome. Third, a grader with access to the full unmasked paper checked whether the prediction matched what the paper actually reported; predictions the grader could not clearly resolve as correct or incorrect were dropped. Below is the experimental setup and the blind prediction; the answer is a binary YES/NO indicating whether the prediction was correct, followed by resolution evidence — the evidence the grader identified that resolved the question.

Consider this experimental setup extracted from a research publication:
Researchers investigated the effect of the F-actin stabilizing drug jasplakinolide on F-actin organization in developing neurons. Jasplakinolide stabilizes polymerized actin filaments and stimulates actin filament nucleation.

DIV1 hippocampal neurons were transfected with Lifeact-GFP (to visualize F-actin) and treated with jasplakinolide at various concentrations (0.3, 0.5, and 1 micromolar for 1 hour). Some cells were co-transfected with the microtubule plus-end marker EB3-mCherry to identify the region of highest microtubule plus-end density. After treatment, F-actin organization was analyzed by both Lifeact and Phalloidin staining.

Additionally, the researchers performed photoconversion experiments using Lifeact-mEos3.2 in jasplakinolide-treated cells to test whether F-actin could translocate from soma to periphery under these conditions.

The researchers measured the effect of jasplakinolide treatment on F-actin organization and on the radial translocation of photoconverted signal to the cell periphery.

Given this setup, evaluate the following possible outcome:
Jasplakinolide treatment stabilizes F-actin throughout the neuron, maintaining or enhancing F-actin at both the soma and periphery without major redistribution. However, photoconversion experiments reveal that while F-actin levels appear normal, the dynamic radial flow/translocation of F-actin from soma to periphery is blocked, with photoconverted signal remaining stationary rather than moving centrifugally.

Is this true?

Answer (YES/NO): NO